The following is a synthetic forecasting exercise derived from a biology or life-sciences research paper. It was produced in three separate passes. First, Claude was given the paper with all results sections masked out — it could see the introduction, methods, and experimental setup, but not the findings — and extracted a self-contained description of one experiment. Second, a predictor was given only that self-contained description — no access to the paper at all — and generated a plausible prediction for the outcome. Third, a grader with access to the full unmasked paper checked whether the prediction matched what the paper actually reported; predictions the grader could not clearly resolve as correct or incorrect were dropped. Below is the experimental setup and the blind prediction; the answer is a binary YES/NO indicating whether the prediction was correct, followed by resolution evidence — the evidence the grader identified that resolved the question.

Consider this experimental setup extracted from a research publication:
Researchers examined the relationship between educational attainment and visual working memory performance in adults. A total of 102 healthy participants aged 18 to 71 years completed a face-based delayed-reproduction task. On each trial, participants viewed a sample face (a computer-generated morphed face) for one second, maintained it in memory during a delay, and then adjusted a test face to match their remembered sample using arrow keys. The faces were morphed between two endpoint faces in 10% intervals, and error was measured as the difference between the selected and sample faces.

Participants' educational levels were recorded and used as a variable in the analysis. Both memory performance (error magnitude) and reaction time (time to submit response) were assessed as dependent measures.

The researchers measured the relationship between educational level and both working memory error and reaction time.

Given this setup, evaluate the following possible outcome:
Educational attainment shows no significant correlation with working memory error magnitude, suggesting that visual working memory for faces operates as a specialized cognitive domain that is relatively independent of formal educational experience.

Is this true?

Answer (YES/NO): NO